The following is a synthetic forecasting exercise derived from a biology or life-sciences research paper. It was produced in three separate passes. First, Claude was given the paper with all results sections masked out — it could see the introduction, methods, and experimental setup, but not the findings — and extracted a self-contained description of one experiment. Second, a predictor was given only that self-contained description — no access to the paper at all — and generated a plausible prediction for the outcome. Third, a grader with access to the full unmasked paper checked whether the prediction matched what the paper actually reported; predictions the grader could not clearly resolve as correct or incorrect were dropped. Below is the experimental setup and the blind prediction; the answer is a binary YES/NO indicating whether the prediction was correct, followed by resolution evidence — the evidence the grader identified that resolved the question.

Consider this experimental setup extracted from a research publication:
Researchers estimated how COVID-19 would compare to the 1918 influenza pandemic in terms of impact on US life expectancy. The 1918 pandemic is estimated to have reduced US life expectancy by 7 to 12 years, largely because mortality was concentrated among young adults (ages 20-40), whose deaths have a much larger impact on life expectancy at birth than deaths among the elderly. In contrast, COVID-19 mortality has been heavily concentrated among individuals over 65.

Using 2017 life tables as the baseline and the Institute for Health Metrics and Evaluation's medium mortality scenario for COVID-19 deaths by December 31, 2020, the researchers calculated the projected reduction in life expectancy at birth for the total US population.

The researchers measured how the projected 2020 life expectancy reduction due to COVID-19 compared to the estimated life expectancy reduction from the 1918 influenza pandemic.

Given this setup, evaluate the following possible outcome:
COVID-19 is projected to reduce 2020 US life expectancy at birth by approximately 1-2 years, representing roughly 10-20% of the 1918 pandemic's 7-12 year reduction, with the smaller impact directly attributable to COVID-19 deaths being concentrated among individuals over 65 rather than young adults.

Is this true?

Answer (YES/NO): NO